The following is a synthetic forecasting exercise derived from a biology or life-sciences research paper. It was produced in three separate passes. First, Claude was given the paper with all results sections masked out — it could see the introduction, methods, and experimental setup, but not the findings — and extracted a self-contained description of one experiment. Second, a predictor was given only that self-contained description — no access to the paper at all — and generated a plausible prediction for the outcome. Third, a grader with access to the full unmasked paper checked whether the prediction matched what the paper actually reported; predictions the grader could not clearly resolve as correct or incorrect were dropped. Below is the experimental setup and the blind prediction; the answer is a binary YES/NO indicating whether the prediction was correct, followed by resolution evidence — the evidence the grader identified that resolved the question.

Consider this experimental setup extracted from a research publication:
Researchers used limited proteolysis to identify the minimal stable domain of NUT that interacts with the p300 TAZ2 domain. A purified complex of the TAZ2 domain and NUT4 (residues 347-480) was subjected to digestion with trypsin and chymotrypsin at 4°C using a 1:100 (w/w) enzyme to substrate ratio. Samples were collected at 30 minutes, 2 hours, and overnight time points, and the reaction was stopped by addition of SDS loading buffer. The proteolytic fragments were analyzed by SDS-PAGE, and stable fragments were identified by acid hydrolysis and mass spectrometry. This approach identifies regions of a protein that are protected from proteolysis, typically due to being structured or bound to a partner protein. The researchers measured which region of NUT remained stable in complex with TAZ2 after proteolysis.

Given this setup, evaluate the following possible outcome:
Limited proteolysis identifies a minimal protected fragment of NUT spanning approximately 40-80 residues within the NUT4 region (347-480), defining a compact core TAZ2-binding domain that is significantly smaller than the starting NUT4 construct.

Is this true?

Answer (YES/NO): NO